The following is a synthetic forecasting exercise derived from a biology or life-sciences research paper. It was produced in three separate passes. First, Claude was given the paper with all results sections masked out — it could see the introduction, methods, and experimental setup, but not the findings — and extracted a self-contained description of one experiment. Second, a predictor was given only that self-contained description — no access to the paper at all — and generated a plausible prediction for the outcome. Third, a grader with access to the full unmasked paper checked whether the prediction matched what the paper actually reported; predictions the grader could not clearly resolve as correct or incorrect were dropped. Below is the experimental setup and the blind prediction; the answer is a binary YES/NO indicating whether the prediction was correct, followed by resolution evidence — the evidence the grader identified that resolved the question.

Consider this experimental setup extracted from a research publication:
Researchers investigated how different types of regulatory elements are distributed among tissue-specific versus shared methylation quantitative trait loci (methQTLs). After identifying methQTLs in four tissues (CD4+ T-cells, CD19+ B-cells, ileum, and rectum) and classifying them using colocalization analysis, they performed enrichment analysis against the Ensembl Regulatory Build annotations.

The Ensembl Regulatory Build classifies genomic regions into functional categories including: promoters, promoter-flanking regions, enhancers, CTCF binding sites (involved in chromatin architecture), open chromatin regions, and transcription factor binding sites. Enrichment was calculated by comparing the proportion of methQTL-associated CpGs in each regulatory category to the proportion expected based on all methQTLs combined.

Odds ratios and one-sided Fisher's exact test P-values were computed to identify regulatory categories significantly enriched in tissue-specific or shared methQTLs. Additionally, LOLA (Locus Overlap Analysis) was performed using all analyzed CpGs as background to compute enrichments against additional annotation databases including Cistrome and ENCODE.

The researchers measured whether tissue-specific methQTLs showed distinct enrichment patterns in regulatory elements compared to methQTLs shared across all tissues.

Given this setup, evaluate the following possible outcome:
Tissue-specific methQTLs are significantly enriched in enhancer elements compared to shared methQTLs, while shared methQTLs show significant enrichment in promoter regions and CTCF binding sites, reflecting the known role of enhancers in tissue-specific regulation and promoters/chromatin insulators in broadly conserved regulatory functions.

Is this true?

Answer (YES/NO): NO